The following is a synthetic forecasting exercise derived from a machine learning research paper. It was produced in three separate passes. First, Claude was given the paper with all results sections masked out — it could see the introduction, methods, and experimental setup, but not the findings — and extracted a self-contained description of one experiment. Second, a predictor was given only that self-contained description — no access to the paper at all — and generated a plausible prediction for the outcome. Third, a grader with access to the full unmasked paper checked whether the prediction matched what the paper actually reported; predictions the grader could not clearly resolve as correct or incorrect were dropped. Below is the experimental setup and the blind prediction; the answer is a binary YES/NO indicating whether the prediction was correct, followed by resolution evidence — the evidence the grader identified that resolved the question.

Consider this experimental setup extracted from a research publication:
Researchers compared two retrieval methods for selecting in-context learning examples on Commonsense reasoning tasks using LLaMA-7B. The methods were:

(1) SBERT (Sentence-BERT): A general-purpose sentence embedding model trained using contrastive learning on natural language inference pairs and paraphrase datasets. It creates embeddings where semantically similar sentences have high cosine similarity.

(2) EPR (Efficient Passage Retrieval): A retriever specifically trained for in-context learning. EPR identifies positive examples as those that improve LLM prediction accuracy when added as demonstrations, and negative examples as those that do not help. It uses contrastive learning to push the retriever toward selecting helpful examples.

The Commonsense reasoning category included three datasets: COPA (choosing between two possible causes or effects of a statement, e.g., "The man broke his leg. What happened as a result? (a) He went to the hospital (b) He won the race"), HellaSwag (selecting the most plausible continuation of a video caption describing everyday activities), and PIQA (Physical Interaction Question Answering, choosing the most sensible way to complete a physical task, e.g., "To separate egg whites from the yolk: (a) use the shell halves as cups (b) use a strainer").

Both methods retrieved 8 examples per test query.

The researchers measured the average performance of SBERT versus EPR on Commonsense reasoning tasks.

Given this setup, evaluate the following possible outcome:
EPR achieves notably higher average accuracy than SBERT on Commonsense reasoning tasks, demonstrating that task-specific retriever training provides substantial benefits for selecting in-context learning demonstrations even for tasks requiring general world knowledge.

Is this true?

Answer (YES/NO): NO